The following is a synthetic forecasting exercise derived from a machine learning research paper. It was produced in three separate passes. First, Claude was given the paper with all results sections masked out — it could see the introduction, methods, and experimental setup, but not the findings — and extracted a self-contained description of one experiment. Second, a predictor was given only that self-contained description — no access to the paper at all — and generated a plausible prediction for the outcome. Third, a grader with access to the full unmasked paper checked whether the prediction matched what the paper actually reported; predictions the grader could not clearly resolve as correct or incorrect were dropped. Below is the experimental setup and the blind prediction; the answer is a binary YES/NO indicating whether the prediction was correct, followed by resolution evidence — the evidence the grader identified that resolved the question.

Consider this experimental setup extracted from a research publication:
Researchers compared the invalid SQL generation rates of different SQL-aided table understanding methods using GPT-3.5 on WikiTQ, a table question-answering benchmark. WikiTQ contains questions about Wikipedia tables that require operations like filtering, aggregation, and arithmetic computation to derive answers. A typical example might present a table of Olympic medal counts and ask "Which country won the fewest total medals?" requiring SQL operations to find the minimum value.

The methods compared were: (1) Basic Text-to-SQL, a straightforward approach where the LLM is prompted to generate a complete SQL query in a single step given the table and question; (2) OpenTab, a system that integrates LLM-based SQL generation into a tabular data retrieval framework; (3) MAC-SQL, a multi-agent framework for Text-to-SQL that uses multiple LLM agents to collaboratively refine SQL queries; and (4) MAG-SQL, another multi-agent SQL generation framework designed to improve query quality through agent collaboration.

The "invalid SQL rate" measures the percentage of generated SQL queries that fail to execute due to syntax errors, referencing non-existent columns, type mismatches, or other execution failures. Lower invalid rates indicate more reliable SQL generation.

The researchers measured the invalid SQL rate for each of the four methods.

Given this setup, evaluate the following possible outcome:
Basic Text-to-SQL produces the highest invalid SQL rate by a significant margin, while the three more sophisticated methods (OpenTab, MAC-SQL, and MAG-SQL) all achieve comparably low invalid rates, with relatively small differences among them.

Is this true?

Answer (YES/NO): YES